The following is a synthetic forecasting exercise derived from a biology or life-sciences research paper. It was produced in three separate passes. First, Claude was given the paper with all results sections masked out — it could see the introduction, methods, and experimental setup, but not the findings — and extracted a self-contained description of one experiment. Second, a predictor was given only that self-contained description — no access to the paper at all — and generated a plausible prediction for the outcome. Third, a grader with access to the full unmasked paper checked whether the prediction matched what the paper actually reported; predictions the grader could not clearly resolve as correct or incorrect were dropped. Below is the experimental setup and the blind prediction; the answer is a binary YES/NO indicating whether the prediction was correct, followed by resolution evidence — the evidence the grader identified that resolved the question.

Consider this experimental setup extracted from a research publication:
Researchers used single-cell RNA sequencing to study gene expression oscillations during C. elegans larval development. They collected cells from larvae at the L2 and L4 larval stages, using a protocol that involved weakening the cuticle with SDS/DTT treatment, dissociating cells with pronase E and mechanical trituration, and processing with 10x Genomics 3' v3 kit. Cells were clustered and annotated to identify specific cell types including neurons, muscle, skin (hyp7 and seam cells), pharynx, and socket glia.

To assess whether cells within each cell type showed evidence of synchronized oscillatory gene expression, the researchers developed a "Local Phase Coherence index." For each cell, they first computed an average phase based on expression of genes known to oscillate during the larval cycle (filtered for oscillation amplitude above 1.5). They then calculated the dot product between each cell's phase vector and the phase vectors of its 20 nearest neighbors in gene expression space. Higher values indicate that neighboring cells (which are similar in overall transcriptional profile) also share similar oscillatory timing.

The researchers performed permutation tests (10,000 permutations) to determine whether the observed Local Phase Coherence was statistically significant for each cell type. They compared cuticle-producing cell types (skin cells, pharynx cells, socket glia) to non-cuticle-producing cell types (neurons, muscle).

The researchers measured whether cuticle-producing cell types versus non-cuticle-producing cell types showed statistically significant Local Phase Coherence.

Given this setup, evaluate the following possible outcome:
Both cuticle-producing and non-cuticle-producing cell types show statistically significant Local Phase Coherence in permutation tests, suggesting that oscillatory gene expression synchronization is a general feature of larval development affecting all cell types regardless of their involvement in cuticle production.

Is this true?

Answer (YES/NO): NO